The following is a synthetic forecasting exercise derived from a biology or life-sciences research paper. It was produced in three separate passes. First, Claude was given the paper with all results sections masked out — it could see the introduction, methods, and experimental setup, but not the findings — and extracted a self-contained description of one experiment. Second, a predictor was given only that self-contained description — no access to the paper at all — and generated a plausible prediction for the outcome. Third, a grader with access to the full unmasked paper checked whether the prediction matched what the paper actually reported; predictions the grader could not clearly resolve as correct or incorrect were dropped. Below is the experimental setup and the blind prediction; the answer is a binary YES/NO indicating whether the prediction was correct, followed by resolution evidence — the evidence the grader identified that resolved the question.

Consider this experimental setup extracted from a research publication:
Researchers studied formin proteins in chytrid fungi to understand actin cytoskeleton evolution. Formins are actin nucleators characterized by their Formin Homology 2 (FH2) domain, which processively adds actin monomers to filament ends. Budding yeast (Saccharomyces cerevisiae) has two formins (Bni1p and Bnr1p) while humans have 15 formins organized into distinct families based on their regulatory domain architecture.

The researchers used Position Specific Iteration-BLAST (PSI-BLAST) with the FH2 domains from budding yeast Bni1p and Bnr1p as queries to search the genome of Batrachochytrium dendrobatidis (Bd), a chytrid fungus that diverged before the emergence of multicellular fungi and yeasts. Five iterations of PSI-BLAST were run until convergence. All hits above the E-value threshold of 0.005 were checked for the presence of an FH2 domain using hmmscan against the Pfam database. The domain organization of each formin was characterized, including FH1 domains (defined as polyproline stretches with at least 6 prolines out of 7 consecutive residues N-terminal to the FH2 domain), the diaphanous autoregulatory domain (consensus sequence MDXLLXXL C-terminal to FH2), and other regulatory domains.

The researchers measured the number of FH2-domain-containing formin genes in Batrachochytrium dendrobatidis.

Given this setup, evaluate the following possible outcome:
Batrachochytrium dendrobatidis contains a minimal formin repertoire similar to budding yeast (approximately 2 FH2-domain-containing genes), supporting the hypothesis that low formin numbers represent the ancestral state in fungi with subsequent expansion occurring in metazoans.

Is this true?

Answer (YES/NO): NO